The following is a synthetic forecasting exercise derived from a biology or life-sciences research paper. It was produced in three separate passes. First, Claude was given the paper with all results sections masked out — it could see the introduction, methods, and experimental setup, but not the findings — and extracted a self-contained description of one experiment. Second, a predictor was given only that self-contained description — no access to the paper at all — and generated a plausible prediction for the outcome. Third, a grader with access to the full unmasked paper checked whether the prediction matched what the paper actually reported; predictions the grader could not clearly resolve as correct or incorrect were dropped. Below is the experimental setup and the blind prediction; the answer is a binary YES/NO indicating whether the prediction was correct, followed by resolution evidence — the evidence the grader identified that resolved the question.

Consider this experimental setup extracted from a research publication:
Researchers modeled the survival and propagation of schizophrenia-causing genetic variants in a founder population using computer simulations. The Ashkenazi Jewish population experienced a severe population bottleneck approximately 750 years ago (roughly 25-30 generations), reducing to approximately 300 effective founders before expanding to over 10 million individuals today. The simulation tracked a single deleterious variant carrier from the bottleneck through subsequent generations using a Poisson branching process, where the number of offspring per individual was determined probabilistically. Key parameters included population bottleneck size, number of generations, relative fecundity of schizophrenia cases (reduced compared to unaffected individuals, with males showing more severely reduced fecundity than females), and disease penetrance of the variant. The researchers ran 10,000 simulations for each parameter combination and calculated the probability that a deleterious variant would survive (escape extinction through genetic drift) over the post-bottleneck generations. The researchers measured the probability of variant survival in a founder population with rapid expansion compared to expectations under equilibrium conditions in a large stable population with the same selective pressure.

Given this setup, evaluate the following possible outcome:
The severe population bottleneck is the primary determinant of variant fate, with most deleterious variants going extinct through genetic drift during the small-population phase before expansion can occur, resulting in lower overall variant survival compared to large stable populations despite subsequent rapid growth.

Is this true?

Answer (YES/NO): NO